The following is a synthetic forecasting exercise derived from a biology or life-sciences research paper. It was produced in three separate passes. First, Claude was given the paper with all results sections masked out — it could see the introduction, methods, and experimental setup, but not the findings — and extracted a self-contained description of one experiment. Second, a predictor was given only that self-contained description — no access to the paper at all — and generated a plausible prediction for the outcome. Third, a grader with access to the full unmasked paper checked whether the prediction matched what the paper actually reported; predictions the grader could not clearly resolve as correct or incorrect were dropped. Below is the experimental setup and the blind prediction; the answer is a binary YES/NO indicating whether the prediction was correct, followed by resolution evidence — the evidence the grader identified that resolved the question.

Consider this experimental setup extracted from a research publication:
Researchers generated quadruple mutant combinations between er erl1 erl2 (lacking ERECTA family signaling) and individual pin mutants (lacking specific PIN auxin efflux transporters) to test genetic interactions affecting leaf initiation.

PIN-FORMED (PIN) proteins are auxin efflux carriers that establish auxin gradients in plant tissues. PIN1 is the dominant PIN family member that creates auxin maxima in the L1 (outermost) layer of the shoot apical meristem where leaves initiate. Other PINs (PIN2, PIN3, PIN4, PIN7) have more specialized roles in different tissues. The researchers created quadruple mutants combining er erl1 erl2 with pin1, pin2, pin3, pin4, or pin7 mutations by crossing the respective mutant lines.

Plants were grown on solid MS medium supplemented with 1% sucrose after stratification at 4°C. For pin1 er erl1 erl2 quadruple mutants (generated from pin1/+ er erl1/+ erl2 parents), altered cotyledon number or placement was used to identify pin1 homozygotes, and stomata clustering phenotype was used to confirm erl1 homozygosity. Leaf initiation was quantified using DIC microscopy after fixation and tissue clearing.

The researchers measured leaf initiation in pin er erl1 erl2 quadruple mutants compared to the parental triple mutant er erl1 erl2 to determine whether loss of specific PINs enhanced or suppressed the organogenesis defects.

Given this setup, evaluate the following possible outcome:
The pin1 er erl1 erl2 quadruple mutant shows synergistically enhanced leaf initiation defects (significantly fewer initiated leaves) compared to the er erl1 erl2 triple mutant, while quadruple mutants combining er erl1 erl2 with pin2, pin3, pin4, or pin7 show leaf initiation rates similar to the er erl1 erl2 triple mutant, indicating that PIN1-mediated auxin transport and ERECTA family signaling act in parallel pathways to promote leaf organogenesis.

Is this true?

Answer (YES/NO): NO